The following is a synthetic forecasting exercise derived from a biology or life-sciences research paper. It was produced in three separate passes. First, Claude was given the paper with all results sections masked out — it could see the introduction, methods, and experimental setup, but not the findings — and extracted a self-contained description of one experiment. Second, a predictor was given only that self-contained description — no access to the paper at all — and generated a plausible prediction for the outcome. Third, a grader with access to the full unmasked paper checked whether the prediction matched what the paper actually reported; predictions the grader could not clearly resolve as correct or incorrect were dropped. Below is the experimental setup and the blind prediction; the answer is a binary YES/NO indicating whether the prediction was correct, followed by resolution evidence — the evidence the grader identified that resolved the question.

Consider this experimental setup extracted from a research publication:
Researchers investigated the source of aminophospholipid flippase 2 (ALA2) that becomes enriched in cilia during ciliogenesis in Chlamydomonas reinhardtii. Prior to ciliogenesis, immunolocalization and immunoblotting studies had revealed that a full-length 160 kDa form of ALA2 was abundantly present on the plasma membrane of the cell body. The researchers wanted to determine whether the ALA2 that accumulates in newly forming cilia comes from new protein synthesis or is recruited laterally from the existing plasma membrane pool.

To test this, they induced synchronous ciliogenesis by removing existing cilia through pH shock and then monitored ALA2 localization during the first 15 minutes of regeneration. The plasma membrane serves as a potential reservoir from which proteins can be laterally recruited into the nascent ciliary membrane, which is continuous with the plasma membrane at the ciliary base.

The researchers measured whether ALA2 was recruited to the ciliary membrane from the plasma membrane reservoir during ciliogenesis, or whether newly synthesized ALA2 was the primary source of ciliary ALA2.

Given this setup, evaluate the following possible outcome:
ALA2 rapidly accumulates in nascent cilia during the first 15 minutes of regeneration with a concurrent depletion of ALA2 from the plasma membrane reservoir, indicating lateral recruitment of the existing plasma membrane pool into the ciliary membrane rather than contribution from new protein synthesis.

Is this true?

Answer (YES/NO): NO